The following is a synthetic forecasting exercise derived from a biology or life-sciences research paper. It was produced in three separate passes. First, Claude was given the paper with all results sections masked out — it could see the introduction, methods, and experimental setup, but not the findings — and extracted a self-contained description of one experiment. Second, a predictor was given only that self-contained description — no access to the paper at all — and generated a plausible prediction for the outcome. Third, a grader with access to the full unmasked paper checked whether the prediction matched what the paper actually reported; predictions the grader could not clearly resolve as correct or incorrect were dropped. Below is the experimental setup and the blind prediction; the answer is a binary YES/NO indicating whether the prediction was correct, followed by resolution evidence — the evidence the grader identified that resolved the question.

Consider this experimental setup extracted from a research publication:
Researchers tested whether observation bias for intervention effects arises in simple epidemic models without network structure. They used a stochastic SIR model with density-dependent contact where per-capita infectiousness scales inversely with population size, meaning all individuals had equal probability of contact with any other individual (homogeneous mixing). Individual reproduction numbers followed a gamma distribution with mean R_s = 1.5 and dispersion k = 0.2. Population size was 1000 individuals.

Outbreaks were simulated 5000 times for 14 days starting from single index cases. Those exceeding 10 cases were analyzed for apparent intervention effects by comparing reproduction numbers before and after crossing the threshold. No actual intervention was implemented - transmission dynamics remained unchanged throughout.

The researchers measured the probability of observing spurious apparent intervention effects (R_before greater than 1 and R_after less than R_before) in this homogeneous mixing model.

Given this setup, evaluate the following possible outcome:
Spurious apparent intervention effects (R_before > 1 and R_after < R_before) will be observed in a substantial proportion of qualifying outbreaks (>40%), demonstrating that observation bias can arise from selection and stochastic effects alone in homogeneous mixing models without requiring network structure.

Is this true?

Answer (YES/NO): YES